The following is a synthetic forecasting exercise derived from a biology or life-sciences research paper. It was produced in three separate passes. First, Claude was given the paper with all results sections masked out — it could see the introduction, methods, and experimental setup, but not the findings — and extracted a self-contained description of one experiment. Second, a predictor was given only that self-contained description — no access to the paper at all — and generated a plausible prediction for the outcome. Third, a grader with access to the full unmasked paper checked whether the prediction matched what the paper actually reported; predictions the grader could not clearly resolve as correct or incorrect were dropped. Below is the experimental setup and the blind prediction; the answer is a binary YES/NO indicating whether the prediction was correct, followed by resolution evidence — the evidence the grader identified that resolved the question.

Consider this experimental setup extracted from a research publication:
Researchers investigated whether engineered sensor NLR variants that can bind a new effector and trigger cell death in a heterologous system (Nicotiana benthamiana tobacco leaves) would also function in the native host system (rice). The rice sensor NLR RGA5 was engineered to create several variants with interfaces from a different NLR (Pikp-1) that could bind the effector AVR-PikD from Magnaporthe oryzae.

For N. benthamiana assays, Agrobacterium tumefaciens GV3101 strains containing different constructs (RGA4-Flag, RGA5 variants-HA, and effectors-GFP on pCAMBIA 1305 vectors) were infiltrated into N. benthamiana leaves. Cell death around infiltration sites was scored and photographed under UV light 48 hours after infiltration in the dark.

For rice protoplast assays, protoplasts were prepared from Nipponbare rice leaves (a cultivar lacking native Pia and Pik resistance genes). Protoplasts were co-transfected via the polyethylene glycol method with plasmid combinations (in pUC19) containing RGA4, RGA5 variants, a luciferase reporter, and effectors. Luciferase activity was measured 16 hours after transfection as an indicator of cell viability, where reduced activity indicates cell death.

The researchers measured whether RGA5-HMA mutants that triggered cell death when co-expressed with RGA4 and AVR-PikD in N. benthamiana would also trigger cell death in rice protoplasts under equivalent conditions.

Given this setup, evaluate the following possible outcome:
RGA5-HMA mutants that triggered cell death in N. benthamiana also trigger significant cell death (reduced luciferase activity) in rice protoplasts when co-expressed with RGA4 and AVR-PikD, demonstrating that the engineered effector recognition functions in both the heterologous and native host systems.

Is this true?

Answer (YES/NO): YES